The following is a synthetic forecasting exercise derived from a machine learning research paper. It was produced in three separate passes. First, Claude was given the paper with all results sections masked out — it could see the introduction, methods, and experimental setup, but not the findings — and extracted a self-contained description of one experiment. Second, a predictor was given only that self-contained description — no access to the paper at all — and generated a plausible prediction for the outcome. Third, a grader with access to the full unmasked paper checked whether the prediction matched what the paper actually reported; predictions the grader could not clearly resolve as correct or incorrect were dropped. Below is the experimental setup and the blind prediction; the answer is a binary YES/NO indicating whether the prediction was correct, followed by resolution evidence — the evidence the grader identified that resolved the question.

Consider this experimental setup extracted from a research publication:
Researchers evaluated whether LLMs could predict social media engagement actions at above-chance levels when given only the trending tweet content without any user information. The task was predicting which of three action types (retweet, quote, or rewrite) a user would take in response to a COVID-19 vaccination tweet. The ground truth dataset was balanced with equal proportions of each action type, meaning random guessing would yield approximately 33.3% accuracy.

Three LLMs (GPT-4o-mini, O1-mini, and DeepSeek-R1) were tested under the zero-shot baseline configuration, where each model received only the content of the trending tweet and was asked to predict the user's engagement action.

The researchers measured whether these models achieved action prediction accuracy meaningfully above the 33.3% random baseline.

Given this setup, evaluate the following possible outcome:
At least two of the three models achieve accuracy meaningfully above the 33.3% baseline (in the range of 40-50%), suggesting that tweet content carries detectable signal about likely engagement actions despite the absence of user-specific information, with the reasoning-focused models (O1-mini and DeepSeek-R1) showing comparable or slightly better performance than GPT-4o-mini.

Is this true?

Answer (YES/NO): NO